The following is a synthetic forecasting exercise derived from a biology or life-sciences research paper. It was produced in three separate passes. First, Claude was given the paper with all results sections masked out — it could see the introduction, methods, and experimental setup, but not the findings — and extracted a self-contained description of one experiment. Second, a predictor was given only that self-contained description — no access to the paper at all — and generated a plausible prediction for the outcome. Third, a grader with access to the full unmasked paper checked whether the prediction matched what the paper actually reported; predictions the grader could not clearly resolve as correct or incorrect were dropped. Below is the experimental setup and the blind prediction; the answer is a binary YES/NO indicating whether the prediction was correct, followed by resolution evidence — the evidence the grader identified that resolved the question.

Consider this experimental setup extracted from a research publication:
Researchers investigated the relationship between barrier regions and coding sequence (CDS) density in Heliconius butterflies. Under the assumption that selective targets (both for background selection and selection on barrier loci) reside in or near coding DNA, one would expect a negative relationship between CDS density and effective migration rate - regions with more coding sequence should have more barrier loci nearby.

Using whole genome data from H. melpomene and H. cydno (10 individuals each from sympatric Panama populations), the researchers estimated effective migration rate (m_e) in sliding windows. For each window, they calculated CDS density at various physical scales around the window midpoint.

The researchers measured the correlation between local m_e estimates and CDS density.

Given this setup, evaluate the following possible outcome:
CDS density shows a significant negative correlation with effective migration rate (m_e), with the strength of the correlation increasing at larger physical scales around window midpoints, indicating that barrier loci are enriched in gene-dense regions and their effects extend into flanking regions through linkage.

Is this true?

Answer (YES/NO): NO